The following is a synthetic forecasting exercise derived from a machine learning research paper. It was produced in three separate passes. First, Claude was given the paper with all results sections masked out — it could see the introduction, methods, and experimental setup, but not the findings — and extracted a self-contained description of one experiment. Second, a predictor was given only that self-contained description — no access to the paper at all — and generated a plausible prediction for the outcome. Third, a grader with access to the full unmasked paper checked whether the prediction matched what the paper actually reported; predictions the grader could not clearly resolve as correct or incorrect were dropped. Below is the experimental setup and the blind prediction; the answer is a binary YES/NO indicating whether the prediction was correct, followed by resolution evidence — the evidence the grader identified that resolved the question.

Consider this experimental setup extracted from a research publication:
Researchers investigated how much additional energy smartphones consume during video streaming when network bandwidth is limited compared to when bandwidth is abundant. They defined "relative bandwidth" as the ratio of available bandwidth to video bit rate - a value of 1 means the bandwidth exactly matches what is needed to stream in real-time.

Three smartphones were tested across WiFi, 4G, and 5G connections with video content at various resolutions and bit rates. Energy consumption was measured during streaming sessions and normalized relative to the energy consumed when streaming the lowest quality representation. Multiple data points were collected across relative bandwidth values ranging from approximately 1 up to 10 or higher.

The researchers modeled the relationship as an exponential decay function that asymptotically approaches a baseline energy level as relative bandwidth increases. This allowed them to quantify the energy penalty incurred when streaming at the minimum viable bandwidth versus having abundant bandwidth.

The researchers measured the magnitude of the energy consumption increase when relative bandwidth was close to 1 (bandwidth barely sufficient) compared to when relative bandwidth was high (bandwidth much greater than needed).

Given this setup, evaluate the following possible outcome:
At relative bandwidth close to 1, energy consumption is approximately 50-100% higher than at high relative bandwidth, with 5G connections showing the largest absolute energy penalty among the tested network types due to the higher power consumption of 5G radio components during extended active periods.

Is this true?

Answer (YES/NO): NO